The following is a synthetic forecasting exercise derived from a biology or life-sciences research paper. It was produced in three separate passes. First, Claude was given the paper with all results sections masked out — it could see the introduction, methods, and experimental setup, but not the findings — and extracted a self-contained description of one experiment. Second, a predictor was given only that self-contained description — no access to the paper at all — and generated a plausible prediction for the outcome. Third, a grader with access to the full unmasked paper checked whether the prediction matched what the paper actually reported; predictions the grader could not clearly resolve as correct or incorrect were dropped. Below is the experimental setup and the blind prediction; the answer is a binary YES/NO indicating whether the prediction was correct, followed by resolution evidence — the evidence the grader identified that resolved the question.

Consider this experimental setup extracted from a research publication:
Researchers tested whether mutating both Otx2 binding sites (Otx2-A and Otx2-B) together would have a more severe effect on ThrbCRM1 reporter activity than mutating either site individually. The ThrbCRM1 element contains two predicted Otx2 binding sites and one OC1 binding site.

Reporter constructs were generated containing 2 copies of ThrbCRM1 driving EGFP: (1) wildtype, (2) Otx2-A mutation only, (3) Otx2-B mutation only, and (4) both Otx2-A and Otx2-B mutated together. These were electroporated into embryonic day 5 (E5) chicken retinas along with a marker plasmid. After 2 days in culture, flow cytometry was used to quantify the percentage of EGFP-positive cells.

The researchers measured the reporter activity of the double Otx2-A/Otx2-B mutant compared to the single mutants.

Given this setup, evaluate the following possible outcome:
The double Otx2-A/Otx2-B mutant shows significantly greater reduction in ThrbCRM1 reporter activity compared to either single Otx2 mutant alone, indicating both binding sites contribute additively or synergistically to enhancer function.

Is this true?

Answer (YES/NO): NO